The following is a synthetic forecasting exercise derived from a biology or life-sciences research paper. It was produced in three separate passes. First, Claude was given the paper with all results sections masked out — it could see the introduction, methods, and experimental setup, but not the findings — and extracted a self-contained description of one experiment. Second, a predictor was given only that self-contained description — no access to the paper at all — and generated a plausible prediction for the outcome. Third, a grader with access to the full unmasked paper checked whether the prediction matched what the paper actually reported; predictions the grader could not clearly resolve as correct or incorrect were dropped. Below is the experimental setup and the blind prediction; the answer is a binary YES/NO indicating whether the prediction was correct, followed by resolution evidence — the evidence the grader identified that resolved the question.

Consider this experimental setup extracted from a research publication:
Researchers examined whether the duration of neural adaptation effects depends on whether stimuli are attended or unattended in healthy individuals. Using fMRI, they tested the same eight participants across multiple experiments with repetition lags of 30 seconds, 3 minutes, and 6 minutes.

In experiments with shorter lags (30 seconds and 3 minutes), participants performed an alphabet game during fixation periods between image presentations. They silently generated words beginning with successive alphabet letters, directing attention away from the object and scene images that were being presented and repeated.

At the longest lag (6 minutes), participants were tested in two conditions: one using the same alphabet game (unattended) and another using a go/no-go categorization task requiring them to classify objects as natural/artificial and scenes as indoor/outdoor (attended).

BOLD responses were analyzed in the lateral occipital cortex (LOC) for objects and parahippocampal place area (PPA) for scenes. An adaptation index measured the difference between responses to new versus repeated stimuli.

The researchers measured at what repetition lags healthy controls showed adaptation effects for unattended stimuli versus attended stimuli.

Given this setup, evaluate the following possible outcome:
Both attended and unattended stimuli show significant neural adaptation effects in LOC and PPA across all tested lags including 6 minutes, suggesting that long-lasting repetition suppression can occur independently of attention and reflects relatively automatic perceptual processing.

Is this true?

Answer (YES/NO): NO